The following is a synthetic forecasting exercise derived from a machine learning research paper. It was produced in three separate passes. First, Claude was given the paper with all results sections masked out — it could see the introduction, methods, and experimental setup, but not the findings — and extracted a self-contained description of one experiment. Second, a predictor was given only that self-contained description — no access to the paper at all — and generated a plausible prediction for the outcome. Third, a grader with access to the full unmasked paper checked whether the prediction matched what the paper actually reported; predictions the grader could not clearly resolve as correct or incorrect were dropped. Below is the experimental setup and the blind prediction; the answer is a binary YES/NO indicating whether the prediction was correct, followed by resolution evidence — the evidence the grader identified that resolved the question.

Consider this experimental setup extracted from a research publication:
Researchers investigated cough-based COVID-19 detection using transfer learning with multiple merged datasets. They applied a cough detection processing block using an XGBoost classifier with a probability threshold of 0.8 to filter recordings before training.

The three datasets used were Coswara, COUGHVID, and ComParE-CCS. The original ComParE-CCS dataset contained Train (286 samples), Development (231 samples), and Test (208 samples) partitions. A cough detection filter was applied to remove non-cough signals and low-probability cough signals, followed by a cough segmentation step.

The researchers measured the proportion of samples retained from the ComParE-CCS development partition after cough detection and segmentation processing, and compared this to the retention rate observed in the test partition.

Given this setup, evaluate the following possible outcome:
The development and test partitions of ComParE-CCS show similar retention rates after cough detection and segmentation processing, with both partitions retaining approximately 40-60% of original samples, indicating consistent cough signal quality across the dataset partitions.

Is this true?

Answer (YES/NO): NO